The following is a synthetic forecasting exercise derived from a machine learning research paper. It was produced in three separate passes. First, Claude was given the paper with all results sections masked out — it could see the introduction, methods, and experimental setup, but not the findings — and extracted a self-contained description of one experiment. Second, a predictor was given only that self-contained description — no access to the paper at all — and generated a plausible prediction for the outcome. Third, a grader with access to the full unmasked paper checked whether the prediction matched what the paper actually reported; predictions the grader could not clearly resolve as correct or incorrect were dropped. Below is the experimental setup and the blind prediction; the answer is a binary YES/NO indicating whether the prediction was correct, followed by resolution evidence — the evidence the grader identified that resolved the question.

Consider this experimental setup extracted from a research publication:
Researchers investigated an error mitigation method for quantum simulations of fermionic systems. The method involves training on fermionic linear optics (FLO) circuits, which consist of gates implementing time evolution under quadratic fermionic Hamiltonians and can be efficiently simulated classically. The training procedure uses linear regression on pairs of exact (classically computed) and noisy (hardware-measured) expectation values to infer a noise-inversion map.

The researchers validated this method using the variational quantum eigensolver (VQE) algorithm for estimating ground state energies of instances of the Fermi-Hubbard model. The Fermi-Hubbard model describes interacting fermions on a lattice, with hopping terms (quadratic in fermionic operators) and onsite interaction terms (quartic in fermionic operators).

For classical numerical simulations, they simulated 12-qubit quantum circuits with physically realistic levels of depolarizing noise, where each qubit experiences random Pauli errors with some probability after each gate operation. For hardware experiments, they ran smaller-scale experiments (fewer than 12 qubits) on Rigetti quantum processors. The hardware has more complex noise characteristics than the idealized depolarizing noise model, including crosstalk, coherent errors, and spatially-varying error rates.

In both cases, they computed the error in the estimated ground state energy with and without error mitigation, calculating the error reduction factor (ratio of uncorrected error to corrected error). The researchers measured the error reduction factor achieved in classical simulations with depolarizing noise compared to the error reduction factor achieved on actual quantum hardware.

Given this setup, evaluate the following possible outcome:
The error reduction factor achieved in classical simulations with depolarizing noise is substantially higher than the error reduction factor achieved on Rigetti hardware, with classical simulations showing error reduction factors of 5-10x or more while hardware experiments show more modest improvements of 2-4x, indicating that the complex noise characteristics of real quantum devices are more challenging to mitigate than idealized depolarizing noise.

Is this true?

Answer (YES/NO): NO